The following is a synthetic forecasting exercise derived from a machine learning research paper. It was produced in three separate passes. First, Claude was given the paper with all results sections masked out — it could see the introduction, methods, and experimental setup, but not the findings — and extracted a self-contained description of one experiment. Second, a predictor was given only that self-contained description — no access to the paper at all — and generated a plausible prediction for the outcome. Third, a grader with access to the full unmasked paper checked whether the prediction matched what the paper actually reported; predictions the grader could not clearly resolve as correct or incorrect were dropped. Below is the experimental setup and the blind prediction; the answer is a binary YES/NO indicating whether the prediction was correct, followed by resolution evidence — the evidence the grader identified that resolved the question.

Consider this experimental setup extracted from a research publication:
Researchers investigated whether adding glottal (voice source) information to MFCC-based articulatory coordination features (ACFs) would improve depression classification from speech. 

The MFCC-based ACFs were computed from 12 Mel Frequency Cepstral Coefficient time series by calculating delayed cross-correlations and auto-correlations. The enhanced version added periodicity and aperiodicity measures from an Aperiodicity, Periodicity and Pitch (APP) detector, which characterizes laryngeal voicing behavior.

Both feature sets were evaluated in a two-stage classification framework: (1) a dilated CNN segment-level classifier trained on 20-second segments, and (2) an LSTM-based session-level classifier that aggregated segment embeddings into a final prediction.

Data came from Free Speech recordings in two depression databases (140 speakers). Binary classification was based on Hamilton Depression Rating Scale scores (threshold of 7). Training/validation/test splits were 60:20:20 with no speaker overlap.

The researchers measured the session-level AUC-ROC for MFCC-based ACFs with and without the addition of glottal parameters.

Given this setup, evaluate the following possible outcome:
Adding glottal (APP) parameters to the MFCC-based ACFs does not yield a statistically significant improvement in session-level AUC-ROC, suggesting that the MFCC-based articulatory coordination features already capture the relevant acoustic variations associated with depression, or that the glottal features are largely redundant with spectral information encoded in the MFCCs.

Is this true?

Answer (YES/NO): YES